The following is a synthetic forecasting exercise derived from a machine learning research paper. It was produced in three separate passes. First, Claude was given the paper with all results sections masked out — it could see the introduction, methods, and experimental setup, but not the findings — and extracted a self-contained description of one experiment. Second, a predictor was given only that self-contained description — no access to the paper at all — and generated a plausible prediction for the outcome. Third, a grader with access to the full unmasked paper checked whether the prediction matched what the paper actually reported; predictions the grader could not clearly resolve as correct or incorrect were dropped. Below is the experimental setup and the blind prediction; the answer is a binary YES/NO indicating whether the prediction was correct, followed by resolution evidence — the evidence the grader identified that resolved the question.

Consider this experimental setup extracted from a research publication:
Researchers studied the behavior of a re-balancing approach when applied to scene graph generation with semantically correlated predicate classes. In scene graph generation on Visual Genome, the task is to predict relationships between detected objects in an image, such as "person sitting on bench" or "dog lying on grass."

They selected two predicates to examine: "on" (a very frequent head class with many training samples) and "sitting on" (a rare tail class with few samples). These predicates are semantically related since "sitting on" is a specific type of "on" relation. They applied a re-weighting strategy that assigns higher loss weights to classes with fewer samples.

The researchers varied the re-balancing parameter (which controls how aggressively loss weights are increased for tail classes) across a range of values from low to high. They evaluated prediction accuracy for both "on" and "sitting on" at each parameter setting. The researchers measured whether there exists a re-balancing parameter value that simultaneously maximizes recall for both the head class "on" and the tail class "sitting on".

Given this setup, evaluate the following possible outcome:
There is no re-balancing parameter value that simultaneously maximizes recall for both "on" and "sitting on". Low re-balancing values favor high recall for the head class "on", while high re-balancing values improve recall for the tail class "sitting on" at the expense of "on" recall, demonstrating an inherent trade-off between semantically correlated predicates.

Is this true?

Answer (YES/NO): YES